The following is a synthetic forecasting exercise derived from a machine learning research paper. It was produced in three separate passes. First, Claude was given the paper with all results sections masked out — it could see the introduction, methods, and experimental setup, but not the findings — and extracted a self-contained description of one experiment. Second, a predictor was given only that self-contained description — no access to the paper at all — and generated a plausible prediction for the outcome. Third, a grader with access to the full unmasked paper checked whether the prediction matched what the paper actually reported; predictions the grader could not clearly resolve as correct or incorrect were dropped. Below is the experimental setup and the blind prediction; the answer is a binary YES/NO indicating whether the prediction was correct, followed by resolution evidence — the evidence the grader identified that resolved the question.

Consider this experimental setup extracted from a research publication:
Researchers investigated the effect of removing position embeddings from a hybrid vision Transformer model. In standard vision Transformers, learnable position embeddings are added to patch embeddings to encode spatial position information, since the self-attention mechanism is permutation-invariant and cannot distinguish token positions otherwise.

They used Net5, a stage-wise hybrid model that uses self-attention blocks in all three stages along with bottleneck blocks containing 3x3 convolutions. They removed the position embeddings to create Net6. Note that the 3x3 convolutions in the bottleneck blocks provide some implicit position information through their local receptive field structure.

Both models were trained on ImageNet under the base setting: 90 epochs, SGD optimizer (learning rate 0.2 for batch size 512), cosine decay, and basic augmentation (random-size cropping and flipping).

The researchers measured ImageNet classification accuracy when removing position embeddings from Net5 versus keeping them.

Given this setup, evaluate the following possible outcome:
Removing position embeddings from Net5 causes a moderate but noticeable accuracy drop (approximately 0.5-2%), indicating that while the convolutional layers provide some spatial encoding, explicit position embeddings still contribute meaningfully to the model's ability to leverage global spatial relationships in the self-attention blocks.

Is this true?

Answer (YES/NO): NO